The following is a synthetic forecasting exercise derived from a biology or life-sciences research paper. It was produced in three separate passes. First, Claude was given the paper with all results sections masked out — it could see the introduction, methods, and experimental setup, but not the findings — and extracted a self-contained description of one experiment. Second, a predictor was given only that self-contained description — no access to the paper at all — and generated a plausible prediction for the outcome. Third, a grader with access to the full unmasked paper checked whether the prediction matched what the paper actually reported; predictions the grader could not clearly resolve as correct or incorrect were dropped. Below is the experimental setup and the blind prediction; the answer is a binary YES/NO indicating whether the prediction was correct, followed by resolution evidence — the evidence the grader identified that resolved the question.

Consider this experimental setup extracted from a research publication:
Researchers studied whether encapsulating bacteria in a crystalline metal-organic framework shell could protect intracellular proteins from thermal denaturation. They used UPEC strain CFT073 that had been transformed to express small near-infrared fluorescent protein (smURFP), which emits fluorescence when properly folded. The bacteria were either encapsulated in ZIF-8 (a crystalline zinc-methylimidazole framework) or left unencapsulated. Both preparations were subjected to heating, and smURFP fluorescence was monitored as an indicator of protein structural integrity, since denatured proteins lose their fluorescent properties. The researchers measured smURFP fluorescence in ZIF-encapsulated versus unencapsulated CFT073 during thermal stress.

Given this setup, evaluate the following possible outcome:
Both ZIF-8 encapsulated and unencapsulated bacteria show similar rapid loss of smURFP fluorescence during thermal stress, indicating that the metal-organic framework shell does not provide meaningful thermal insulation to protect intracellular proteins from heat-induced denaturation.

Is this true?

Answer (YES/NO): NO